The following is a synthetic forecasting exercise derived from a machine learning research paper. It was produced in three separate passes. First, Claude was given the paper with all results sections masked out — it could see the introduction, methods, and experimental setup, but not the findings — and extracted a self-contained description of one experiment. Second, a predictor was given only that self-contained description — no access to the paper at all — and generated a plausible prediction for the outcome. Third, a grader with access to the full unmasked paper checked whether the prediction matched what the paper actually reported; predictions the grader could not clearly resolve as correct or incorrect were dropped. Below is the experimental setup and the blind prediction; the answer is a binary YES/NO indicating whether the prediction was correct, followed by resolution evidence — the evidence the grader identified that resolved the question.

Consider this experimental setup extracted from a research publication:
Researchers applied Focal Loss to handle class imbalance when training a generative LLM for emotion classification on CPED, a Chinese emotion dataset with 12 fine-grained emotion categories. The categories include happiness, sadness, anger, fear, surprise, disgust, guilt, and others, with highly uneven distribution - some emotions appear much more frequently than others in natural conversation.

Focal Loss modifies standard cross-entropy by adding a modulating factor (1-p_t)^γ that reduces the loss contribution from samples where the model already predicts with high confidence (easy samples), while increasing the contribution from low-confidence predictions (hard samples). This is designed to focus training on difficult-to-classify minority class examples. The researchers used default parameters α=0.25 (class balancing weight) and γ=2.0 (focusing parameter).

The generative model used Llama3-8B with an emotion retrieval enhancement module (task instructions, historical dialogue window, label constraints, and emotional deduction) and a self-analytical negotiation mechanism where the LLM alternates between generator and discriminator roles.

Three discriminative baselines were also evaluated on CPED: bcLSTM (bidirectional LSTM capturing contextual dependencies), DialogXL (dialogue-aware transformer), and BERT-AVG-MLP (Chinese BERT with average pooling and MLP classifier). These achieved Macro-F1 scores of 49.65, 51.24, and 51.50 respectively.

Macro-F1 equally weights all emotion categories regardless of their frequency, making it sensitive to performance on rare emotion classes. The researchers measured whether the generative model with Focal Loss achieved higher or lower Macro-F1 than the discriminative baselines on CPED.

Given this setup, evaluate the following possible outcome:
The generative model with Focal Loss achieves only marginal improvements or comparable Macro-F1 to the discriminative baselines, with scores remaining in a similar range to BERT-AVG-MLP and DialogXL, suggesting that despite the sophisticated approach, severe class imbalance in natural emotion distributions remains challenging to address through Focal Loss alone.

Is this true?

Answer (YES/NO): NO